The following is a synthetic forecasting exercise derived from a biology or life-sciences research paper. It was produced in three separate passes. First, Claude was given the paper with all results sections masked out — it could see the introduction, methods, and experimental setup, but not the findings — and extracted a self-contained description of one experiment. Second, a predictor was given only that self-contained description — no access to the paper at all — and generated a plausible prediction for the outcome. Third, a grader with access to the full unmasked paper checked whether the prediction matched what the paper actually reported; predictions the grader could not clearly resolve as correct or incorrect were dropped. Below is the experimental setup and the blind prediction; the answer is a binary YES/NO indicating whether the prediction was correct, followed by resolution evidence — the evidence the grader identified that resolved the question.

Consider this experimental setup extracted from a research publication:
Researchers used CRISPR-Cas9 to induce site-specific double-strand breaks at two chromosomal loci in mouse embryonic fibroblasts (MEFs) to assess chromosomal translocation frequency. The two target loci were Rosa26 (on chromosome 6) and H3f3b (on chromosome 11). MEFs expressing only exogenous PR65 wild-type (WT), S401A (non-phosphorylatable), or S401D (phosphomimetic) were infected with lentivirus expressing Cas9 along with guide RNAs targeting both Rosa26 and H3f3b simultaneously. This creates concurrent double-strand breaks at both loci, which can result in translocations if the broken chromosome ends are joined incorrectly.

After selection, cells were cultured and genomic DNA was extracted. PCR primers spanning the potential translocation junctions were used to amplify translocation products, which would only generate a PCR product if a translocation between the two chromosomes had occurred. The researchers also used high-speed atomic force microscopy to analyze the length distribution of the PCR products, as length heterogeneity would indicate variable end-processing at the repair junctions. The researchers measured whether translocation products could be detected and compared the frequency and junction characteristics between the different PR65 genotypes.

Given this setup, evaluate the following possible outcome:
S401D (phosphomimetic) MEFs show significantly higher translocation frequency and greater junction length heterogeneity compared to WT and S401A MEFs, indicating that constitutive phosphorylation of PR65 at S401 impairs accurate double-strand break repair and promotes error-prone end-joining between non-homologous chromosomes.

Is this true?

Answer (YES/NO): NO